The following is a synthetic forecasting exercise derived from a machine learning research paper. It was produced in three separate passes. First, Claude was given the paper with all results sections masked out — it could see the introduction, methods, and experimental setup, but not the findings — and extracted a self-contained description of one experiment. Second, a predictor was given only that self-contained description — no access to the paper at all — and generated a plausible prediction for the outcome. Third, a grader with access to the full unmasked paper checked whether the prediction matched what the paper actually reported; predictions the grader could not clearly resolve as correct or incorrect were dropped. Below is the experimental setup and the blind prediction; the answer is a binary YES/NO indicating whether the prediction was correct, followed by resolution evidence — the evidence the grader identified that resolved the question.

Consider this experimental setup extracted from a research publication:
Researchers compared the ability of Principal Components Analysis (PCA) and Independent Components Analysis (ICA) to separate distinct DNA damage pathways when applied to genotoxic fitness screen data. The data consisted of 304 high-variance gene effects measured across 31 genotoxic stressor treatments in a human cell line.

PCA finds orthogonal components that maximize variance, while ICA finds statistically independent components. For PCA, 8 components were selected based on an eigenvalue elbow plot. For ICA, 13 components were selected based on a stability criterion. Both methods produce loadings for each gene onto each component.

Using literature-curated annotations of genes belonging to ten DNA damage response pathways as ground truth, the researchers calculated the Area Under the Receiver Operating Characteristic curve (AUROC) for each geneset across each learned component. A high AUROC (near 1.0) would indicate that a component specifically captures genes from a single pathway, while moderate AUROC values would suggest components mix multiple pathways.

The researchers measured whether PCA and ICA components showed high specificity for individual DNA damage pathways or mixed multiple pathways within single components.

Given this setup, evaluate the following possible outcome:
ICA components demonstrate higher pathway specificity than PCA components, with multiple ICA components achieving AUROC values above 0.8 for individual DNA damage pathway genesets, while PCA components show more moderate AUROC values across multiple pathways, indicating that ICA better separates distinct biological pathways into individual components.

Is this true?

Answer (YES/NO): NO